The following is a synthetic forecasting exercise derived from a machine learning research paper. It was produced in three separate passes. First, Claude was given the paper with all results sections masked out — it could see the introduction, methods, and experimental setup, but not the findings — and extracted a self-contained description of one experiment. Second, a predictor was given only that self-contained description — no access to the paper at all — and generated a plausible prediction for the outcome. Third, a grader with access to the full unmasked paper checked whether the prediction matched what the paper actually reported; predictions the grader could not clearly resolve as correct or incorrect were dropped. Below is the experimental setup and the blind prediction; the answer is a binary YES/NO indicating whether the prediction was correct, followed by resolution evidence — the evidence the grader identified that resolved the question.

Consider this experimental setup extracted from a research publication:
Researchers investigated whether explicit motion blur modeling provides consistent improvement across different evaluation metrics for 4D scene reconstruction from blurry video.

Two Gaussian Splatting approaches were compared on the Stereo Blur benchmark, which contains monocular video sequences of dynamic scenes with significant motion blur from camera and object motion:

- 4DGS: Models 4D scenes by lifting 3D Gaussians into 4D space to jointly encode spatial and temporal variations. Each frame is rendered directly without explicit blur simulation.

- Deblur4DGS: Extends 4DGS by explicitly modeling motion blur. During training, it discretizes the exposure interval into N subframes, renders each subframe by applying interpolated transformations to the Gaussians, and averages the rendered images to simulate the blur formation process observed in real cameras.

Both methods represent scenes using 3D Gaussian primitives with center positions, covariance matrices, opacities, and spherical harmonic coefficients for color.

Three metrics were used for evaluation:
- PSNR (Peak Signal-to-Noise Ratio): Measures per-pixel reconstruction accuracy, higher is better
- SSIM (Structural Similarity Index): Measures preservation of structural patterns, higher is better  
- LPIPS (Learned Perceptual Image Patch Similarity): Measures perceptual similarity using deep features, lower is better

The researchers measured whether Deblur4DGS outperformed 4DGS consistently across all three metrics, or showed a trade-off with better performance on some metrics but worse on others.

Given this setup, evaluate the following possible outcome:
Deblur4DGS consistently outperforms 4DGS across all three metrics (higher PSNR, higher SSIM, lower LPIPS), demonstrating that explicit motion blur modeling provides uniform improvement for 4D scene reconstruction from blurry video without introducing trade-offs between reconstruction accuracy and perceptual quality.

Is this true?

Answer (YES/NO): NO